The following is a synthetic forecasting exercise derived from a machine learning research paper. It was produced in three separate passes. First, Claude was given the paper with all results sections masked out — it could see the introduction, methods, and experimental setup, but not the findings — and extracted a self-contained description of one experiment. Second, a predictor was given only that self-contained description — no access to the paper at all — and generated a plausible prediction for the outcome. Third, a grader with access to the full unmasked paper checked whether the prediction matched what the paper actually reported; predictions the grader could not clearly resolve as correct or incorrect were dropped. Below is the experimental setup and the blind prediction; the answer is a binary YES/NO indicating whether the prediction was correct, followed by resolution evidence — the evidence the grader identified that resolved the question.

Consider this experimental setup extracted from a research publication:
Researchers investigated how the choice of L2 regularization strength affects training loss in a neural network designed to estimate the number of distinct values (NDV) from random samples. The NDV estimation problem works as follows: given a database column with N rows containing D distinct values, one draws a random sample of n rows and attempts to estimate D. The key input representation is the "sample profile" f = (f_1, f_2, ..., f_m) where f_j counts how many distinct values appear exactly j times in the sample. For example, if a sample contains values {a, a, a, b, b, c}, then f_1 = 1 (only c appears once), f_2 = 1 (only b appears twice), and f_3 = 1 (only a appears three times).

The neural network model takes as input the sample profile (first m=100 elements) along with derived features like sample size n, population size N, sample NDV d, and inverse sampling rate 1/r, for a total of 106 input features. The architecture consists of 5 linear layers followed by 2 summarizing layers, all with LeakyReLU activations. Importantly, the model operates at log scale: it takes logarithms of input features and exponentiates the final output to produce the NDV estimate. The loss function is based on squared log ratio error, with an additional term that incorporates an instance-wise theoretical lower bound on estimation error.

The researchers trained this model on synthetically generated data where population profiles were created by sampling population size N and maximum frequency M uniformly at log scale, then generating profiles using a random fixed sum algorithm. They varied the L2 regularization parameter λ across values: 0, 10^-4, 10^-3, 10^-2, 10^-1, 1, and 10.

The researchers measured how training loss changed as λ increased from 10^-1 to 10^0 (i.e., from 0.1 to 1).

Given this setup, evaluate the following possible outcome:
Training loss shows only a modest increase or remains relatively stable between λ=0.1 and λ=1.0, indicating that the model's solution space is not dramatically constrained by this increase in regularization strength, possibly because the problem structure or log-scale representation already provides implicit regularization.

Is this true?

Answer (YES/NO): NO